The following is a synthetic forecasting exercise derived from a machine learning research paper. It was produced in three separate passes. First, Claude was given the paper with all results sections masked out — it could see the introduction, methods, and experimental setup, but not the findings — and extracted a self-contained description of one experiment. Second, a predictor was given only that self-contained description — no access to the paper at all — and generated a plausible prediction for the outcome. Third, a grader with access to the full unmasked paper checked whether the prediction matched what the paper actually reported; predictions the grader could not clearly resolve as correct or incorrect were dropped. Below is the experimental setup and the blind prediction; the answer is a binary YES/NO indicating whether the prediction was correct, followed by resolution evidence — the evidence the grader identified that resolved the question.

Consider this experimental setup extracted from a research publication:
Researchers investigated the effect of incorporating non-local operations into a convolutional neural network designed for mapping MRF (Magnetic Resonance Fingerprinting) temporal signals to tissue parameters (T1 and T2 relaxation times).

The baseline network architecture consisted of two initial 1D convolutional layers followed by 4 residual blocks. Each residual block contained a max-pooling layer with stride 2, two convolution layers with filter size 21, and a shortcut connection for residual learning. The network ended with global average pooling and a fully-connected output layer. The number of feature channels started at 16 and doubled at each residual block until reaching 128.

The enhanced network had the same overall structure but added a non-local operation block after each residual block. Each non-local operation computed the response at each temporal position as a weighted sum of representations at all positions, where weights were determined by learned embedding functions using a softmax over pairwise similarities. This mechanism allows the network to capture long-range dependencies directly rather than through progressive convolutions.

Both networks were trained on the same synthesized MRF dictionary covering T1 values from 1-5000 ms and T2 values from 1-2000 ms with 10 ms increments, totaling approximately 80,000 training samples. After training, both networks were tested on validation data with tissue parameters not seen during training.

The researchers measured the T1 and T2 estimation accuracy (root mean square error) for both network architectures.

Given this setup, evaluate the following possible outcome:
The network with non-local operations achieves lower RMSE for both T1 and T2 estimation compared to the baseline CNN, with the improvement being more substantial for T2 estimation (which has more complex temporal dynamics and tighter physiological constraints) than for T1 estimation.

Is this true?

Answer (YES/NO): YES